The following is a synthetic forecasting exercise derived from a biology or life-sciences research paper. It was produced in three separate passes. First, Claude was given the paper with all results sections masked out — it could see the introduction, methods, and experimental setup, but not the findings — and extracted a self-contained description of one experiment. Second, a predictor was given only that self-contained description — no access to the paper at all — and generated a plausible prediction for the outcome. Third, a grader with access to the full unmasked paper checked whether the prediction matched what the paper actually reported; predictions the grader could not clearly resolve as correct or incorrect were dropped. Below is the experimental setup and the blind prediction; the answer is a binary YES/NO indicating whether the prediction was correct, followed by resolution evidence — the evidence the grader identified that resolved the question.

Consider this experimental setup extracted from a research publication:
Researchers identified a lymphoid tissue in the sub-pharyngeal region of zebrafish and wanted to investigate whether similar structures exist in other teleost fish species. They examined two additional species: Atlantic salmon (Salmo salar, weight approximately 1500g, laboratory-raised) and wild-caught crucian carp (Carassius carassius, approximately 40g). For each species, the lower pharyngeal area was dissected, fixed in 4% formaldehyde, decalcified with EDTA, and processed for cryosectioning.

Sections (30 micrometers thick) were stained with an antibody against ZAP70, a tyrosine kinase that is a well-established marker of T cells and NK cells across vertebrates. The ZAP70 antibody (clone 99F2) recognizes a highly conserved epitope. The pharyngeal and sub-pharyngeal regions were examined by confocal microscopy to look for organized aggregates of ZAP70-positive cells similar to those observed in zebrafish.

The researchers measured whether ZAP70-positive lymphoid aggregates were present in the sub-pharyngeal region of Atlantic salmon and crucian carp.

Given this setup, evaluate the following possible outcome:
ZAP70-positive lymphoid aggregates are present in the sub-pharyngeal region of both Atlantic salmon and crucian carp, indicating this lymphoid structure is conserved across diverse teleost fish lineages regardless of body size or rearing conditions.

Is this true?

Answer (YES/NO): YES